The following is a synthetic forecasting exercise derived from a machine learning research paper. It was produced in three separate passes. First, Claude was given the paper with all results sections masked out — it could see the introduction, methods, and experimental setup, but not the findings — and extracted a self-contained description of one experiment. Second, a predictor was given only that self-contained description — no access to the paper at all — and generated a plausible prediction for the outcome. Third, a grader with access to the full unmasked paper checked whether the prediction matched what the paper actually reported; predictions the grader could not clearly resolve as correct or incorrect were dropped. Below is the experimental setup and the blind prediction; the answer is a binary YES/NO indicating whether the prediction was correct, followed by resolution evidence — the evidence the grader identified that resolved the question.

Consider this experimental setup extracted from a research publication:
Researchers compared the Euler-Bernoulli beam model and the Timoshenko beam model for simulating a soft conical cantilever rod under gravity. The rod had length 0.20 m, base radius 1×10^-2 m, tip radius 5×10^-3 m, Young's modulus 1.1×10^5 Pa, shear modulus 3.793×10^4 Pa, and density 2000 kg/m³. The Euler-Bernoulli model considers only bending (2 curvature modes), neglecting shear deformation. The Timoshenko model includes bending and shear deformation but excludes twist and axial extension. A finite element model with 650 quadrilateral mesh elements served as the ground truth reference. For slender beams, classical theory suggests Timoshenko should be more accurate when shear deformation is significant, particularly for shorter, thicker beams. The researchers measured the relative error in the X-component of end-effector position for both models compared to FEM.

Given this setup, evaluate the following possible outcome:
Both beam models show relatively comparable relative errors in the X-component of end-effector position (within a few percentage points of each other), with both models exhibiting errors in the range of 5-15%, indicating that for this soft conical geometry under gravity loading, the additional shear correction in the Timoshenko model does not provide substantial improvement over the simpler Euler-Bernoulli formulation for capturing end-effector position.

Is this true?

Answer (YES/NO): YES